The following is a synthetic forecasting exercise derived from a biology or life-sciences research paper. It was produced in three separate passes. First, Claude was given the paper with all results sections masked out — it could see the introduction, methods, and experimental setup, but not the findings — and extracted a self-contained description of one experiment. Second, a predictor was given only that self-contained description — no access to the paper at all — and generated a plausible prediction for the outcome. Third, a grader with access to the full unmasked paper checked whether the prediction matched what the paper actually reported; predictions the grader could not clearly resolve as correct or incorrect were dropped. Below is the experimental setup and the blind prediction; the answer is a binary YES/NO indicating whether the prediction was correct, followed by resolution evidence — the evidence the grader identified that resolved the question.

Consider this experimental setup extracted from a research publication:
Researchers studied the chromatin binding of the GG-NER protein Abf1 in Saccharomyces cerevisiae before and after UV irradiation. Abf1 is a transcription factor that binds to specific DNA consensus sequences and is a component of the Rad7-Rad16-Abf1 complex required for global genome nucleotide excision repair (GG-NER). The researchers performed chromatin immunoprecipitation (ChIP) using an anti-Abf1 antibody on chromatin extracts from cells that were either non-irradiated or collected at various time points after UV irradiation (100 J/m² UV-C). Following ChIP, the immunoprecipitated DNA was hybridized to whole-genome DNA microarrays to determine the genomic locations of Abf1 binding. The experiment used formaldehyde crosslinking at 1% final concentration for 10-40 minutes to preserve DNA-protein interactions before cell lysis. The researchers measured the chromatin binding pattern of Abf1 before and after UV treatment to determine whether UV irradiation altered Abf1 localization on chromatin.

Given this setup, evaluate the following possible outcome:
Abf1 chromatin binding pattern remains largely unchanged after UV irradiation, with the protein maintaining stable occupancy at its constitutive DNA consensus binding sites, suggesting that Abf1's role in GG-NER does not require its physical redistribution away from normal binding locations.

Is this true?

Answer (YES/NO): YES